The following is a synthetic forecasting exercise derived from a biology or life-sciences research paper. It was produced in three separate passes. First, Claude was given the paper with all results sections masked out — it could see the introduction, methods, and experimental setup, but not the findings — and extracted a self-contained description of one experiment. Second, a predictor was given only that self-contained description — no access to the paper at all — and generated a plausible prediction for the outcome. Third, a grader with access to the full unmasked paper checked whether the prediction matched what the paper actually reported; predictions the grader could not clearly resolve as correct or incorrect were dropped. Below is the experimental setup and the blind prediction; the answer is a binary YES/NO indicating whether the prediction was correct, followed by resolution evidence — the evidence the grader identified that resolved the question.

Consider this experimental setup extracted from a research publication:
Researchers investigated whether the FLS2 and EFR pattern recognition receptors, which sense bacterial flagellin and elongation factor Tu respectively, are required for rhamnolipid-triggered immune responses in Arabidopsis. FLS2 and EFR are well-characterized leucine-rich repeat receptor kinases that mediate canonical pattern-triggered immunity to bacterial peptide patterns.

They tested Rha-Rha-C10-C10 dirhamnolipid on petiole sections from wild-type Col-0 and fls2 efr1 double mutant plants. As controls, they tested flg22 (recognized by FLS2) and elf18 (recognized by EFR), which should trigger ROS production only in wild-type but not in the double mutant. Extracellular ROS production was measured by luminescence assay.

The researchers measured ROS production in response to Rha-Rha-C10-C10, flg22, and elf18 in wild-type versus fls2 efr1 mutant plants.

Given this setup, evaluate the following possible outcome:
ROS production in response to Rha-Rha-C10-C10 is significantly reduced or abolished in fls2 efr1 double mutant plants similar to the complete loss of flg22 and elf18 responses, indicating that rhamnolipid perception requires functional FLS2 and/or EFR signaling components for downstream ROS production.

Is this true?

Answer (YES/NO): NO